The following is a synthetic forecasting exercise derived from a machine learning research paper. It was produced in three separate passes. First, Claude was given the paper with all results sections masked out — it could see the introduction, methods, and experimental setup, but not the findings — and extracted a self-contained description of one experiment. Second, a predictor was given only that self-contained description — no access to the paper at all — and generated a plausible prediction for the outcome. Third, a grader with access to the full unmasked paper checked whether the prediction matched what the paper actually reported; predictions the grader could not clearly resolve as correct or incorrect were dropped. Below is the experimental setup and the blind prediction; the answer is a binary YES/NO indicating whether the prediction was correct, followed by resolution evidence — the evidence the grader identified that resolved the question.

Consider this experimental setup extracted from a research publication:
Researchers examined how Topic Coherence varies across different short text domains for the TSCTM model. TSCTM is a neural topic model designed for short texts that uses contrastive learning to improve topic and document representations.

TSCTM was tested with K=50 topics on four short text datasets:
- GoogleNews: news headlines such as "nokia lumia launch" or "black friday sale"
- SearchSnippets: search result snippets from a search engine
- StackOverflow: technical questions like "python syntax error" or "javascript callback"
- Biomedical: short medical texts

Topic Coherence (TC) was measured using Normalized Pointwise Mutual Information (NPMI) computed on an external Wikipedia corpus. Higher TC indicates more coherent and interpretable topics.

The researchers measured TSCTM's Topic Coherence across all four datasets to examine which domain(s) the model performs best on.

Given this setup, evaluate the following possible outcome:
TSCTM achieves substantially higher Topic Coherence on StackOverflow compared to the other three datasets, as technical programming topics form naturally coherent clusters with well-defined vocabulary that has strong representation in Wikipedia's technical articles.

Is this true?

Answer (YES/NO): NO